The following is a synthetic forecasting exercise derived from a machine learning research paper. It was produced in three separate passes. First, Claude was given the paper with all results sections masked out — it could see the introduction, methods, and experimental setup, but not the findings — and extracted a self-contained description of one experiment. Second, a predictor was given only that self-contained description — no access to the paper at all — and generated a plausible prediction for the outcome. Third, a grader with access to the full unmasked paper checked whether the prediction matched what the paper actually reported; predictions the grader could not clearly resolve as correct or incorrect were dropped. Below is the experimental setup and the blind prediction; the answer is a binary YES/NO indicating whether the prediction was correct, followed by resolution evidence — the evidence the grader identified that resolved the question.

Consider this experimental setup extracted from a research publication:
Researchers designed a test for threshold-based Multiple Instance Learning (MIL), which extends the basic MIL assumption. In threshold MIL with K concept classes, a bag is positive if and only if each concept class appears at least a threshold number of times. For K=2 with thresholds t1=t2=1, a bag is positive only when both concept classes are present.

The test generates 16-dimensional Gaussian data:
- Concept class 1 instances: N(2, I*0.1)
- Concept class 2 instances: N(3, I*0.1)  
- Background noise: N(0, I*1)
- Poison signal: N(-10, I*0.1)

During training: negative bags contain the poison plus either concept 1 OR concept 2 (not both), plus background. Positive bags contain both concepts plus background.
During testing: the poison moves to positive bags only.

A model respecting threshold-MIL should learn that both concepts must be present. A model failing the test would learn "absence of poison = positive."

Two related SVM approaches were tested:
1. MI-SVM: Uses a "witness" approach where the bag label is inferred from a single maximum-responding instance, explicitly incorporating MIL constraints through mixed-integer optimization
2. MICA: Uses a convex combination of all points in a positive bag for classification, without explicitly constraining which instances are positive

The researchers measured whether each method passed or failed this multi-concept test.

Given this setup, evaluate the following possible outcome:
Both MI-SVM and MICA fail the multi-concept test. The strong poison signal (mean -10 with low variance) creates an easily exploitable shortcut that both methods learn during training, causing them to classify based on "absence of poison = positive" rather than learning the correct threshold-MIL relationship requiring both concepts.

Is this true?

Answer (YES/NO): NO